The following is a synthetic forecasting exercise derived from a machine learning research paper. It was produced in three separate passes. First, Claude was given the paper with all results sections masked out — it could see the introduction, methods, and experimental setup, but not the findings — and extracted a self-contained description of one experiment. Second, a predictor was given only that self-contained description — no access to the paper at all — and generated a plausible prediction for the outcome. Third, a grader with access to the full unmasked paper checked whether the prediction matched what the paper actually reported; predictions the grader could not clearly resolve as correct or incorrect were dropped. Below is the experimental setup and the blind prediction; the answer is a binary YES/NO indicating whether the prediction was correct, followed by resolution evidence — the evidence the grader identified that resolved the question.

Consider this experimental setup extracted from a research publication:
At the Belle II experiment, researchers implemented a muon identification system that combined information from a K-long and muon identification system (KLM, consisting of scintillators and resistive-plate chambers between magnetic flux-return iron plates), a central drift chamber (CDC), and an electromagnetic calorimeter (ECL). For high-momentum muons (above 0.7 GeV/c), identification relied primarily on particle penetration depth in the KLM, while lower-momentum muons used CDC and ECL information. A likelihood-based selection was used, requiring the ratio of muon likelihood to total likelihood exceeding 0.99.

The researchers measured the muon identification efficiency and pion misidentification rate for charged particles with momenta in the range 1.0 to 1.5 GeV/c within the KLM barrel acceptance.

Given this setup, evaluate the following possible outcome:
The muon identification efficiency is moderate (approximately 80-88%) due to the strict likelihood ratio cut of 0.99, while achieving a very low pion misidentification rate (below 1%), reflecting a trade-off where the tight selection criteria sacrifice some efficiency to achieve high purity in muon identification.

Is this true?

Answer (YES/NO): NO